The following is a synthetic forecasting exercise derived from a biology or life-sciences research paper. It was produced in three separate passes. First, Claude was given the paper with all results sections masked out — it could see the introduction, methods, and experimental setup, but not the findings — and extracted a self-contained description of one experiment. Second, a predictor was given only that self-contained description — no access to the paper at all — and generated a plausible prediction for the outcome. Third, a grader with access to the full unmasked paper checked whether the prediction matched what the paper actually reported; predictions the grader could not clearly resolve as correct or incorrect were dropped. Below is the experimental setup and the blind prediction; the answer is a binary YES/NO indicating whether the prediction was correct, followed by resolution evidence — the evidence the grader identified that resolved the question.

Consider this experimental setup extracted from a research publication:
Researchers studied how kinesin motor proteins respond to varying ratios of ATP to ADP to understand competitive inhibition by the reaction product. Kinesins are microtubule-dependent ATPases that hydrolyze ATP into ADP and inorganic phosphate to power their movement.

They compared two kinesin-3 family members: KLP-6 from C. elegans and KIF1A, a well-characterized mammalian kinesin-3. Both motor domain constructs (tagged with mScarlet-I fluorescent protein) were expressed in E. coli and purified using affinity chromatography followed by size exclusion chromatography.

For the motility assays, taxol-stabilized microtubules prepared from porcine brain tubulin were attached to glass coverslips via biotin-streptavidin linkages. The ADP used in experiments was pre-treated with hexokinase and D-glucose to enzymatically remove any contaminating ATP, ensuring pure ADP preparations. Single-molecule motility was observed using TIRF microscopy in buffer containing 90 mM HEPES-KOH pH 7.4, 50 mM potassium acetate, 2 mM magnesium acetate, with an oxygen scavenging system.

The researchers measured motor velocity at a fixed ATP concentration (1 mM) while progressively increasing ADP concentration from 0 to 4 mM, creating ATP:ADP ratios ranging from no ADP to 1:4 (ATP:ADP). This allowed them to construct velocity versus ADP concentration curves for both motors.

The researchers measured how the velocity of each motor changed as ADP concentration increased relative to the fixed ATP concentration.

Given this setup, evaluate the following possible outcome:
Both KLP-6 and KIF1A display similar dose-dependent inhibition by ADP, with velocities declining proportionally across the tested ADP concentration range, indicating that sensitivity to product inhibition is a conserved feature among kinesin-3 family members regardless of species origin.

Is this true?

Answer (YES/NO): NO